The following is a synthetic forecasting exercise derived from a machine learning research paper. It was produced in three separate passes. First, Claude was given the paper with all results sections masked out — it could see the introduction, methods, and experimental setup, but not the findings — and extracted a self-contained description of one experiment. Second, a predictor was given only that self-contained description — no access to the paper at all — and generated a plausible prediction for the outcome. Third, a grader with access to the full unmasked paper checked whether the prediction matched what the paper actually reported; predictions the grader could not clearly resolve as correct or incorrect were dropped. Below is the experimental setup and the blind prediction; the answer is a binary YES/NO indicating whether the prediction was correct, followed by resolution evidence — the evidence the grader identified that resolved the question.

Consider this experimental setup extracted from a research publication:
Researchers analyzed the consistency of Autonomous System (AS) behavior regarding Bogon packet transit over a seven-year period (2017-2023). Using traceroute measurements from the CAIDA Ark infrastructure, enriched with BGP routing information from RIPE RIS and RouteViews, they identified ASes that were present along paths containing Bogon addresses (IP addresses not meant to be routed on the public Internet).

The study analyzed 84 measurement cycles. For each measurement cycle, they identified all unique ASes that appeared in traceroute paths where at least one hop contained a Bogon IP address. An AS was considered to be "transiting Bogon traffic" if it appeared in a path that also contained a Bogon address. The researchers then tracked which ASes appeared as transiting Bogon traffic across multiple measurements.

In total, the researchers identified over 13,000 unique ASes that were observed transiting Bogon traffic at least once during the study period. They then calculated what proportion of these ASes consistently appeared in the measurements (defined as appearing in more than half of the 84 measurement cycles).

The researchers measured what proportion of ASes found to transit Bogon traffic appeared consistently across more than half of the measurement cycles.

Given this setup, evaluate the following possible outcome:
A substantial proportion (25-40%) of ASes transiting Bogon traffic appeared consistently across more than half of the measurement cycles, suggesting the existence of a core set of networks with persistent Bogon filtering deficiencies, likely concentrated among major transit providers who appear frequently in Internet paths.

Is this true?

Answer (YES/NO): NO